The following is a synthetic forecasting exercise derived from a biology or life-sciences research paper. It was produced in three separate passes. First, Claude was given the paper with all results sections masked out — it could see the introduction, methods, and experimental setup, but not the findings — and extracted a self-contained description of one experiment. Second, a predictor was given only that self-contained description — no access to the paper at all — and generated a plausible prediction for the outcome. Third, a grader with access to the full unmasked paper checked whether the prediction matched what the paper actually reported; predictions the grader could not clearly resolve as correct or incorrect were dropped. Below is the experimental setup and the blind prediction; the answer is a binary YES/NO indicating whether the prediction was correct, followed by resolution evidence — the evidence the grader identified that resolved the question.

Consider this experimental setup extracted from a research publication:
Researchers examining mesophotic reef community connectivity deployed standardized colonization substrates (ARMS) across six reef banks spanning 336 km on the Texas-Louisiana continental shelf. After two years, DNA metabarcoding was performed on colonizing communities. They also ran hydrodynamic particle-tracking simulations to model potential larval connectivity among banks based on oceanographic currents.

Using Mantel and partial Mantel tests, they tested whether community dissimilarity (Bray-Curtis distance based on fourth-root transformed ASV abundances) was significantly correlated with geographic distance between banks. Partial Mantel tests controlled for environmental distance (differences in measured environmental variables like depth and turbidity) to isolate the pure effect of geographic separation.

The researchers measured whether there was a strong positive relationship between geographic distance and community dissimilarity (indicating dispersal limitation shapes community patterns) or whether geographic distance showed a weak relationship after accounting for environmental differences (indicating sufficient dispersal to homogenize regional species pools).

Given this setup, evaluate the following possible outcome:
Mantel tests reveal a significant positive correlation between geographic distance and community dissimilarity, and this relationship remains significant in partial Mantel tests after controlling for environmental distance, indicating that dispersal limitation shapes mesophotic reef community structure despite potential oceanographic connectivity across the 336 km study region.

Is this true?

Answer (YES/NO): NO